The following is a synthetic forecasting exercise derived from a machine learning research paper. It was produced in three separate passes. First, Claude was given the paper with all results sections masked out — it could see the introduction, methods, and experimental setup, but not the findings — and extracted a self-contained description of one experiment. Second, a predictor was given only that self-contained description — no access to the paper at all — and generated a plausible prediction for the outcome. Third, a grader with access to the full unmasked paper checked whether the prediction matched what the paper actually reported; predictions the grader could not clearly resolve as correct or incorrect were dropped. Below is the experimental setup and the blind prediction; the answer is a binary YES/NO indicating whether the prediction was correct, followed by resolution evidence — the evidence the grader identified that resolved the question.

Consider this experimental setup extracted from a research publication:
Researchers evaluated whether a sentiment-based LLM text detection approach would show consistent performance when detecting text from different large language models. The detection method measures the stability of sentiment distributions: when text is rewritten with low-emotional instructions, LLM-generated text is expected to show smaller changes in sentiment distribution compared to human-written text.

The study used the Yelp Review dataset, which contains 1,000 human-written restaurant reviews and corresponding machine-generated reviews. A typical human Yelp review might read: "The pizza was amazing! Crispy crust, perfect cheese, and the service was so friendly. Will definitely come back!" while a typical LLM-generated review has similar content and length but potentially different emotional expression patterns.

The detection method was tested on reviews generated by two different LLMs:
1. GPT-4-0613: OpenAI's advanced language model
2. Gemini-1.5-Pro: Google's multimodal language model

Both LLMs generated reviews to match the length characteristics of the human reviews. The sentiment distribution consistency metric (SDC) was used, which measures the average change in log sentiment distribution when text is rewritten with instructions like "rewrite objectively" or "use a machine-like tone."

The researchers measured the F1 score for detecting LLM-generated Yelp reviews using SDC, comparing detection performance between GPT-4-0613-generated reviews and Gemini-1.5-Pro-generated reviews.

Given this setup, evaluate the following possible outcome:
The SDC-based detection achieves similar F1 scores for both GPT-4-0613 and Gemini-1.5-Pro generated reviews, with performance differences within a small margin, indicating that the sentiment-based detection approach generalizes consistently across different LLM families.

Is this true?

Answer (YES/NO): YES